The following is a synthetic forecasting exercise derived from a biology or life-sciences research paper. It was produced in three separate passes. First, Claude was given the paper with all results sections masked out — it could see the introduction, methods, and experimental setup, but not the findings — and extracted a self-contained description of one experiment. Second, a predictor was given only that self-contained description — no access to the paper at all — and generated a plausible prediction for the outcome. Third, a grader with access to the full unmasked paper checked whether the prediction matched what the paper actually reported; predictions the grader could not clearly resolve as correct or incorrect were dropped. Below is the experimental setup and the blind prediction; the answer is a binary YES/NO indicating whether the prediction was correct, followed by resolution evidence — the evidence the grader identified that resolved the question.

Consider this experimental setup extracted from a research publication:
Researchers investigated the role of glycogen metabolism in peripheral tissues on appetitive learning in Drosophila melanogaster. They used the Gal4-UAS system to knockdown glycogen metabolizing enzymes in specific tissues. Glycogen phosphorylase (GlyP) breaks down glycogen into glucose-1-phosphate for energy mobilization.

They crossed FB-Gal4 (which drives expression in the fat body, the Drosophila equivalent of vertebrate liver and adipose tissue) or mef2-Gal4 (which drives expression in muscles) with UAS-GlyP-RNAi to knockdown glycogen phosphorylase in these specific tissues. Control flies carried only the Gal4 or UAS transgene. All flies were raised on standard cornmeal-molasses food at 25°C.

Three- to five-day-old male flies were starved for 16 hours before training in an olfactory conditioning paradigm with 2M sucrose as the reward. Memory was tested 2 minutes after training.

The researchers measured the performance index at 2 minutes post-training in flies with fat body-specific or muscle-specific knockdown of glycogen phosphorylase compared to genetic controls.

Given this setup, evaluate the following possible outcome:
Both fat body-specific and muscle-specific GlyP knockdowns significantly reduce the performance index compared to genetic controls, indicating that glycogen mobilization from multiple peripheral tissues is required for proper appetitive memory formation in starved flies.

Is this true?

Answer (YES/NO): NO